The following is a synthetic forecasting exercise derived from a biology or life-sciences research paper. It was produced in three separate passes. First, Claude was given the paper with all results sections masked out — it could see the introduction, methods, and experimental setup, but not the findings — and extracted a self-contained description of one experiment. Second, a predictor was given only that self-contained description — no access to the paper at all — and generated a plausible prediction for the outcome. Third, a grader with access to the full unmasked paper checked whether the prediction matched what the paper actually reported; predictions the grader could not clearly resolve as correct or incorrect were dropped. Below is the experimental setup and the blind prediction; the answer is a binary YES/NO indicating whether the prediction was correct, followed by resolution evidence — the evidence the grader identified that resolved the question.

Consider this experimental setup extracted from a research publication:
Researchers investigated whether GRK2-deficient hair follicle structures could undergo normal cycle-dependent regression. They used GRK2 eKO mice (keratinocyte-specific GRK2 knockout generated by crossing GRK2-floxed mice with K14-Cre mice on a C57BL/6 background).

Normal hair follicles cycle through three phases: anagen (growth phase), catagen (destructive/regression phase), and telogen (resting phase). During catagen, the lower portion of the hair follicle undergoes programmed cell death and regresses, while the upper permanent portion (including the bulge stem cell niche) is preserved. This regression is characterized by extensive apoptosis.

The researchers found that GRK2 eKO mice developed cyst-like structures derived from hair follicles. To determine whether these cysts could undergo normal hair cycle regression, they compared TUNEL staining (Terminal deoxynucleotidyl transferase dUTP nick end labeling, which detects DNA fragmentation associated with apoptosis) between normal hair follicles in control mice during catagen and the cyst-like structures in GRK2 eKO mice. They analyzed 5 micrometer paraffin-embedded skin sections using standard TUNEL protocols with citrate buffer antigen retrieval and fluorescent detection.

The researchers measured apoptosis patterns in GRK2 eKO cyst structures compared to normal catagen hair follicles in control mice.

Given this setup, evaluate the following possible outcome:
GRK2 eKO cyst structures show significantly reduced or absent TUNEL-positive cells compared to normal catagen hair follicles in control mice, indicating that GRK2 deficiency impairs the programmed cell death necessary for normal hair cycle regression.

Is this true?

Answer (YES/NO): YES